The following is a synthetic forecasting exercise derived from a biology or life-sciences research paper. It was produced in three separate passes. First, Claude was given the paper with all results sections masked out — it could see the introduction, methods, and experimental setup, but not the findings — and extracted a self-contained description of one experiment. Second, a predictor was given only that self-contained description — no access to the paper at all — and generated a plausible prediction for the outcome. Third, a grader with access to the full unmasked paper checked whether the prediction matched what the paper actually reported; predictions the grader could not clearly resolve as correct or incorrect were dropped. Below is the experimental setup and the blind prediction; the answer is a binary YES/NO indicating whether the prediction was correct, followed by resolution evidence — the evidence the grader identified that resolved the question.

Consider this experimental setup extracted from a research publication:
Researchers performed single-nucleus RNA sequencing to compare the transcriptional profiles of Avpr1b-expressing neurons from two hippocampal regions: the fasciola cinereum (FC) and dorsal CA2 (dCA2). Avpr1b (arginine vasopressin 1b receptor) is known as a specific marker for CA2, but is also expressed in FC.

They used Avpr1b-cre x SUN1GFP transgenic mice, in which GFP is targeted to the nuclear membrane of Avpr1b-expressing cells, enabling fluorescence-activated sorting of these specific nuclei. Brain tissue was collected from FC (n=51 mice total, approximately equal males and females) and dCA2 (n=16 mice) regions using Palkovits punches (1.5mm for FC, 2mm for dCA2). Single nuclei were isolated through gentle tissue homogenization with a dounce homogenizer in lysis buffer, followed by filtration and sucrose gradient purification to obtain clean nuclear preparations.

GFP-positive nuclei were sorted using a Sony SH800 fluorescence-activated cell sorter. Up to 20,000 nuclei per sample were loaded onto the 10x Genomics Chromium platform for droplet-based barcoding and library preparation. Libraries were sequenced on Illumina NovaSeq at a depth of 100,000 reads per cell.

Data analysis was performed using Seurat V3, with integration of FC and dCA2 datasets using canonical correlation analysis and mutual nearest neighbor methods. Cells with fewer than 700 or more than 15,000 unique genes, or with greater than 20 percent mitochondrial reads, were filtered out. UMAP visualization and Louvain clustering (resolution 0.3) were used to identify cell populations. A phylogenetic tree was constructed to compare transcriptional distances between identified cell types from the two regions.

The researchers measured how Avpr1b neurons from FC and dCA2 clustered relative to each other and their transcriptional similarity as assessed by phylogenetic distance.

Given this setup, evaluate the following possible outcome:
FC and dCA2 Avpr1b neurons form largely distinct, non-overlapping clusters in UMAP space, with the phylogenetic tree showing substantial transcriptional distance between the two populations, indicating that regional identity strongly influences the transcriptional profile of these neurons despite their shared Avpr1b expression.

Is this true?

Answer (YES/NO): NO